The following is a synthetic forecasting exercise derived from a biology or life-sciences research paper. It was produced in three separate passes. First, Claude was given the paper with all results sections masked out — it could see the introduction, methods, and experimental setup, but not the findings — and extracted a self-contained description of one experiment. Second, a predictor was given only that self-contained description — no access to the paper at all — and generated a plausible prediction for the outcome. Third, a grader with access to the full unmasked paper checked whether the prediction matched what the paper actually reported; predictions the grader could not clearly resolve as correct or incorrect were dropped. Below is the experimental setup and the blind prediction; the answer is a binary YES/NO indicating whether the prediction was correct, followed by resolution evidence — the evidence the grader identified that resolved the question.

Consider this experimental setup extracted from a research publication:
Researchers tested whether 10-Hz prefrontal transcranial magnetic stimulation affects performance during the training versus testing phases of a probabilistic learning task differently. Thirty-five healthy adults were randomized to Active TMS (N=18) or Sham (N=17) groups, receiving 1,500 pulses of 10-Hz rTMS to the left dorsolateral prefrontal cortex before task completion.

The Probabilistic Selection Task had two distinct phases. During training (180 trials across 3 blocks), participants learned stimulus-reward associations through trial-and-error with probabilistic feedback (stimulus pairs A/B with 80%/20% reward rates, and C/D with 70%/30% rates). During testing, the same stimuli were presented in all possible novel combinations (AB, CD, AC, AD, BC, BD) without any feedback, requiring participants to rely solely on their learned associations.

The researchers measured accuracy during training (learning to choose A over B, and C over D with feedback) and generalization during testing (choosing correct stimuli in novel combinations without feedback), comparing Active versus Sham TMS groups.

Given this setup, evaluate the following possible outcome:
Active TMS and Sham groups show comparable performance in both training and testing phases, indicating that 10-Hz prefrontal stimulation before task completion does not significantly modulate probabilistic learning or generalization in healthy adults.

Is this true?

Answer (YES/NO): NO